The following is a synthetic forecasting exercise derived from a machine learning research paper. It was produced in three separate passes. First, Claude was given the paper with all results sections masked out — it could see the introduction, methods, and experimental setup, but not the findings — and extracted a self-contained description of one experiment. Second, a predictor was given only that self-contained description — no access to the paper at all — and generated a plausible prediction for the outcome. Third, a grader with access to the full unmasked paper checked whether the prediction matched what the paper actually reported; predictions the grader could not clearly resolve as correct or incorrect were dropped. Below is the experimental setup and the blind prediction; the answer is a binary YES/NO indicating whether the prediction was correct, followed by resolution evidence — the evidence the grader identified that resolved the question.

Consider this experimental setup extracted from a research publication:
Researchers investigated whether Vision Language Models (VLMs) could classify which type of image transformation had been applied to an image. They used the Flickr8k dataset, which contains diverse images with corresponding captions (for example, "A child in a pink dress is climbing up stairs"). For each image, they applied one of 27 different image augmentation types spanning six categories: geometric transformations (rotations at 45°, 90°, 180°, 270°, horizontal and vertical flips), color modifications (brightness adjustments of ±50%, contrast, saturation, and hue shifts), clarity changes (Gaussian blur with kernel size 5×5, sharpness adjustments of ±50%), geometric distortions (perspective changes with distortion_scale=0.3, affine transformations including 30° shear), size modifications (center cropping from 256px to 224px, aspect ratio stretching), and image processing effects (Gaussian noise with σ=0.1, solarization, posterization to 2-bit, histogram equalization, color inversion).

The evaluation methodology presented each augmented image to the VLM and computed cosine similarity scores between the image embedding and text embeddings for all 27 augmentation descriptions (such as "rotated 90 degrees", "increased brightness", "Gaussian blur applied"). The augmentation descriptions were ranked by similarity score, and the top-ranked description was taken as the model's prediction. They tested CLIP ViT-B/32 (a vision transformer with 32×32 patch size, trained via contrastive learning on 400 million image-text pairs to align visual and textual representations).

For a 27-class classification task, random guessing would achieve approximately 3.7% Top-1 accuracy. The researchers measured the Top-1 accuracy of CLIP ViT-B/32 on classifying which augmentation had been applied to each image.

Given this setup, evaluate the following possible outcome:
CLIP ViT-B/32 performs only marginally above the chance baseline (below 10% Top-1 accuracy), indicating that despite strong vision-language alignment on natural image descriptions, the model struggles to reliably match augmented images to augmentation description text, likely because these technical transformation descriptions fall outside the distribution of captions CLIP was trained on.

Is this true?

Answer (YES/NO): NO